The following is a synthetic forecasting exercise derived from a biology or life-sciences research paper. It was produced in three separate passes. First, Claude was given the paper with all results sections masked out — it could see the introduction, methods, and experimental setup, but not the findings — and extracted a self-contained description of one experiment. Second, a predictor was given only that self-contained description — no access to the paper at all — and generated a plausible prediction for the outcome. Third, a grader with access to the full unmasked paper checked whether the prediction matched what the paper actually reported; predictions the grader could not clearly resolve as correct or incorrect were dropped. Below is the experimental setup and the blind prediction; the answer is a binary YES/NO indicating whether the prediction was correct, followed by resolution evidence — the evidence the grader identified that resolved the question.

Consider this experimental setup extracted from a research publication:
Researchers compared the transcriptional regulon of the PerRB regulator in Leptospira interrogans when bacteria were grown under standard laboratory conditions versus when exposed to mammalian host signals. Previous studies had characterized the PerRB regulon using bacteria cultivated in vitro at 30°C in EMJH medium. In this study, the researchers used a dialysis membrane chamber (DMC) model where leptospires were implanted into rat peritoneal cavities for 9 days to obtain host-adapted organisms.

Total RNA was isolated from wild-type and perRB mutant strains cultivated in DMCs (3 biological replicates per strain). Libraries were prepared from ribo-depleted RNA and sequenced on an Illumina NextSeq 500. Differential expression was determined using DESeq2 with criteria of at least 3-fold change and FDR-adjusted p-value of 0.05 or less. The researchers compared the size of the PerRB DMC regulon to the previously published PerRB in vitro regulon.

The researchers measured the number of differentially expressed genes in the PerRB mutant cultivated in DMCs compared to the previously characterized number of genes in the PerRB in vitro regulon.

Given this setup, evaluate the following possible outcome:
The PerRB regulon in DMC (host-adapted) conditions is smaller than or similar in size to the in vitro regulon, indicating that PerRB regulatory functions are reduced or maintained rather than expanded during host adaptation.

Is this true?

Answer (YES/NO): NO